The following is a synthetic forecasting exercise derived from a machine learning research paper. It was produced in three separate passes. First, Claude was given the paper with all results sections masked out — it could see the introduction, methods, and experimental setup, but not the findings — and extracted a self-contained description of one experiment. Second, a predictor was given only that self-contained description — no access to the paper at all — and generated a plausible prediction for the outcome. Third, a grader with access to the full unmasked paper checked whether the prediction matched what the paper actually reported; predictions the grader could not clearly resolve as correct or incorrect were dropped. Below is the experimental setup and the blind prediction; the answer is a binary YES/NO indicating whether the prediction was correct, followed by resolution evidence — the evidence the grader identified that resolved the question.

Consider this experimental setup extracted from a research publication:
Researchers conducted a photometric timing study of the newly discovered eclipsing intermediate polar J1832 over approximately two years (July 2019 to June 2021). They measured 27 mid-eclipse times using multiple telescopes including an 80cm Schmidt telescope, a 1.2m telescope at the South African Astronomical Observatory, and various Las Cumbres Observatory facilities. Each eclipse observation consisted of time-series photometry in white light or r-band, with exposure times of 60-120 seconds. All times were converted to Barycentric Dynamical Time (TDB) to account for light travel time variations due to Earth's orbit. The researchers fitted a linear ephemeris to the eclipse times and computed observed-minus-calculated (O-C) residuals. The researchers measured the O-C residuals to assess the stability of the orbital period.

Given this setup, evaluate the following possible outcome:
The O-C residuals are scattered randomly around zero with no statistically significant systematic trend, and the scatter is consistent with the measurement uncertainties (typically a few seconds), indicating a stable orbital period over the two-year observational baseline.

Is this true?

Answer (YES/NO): NO